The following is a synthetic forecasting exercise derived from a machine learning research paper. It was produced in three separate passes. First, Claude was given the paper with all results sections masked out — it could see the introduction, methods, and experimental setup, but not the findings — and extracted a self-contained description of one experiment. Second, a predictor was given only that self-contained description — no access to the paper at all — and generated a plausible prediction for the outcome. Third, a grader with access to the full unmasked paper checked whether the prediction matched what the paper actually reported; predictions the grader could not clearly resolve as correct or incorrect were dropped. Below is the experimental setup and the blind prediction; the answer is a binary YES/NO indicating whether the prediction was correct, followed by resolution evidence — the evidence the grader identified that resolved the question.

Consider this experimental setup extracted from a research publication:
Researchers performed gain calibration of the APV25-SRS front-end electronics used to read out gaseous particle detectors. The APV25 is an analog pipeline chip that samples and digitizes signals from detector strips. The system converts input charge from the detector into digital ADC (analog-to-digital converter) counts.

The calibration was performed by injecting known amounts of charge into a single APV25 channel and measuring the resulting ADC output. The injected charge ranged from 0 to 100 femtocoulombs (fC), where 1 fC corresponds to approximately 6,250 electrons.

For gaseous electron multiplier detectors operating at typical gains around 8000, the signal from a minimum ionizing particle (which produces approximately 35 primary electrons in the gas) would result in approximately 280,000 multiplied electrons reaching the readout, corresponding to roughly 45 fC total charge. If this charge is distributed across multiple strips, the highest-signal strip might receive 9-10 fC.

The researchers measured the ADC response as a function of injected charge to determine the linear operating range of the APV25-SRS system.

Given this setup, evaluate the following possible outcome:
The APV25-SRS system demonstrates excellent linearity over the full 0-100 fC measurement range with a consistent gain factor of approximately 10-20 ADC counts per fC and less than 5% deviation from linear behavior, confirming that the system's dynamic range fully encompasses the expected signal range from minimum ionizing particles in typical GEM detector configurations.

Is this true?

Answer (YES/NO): NO